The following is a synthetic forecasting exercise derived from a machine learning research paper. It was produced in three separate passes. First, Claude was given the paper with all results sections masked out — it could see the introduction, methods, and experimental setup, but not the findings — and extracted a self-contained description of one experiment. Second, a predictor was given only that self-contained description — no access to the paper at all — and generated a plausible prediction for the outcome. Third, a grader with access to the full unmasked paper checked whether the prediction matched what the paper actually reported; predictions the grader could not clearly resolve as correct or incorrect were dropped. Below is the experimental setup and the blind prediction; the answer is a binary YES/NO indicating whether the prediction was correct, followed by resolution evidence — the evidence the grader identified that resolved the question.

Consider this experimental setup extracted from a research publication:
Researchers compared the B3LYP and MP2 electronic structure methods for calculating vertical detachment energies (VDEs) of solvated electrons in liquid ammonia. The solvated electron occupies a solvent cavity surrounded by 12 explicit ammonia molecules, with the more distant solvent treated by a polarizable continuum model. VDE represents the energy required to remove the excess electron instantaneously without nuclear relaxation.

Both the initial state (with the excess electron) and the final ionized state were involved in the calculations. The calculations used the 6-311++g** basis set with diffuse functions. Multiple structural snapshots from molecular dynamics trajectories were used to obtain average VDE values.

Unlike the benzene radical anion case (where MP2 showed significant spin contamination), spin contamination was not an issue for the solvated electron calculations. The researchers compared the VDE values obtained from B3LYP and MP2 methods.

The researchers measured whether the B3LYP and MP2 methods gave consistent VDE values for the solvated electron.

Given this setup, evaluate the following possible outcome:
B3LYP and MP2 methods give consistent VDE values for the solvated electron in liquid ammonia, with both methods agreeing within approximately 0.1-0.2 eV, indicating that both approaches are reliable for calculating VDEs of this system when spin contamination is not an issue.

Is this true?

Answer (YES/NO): NO